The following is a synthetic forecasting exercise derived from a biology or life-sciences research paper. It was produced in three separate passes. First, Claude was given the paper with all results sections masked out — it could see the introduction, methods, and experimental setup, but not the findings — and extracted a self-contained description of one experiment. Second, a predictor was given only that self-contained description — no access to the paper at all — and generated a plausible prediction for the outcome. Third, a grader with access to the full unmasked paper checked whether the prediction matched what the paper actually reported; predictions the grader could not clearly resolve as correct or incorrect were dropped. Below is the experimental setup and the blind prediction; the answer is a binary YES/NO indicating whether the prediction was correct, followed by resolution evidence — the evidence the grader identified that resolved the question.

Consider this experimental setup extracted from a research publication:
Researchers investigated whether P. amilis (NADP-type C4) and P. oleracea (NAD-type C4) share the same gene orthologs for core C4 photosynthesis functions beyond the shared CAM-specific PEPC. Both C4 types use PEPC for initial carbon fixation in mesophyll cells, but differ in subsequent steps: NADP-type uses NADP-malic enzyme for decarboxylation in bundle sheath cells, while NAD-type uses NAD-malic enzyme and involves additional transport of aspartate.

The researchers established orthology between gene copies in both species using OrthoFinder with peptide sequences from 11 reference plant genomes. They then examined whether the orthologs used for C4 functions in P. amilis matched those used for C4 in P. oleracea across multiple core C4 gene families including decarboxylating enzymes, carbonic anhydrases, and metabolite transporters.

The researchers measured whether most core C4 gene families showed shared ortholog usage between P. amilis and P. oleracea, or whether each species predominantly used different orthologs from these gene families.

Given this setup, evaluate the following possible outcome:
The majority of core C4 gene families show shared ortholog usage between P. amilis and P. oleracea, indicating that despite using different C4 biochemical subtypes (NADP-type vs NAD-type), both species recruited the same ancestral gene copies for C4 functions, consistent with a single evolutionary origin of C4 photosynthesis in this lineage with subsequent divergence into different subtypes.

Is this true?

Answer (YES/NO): NO